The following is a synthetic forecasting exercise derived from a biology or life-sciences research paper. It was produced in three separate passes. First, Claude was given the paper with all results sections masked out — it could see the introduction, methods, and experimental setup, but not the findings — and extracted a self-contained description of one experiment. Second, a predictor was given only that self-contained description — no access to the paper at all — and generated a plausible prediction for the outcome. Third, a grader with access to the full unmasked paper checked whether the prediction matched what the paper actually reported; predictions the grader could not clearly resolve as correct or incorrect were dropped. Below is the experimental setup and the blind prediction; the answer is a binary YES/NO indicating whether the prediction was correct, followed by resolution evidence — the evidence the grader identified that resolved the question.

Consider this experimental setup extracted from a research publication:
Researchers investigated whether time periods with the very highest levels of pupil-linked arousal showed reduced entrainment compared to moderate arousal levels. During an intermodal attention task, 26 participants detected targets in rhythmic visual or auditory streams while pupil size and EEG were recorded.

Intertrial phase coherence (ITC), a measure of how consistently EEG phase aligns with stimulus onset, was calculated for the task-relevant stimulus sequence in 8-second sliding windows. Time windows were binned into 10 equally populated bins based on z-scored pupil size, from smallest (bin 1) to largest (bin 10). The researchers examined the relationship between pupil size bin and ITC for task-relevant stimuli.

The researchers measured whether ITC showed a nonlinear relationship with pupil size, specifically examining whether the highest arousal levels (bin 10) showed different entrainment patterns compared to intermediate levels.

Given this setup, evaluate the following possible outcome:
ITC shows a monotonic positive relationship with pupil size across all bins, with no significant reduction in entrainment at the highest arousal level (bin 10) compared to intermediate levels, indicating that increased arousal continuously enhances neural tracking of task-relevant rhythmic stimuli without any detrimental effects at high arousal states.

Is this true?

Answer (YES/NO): NO